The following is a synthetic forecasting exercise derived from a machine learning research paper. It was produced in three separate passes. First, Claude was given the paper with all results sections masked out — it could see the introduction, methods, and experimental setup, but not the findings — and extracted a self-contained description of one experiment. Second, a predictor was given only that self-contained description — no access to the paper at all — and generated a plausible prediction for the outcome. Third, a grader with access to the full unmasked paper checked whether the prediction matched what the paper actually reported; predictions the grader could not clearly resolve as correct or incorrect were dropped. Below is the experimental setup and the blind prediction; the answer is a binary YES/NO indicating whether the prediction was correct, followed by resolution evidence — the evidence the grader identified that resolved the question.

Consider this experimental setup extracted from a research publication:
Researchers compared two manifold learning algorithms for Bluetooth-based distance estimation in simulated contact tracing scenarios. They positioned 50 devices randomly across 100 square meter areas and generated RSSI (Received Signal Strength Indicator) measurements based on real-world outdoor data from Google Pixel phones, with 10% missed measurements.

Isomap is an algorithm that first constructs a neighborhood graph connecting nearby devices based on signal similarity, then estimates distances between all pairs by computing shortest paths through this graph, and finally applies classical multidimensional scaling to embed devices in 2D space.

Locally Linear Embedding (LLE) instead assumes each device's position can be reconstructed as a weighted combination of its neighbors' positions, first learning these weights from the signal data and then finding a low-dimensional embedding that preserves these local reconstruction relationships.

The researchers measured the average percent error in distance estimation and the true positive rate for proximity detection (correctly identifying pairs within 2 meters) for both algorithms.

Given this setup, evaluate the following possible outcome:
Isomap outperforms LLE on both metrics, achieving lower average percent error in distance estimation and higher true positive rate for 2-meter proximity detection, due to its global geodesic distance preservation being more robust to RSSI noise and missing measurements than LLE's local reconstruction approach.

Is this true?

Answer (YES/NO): NO